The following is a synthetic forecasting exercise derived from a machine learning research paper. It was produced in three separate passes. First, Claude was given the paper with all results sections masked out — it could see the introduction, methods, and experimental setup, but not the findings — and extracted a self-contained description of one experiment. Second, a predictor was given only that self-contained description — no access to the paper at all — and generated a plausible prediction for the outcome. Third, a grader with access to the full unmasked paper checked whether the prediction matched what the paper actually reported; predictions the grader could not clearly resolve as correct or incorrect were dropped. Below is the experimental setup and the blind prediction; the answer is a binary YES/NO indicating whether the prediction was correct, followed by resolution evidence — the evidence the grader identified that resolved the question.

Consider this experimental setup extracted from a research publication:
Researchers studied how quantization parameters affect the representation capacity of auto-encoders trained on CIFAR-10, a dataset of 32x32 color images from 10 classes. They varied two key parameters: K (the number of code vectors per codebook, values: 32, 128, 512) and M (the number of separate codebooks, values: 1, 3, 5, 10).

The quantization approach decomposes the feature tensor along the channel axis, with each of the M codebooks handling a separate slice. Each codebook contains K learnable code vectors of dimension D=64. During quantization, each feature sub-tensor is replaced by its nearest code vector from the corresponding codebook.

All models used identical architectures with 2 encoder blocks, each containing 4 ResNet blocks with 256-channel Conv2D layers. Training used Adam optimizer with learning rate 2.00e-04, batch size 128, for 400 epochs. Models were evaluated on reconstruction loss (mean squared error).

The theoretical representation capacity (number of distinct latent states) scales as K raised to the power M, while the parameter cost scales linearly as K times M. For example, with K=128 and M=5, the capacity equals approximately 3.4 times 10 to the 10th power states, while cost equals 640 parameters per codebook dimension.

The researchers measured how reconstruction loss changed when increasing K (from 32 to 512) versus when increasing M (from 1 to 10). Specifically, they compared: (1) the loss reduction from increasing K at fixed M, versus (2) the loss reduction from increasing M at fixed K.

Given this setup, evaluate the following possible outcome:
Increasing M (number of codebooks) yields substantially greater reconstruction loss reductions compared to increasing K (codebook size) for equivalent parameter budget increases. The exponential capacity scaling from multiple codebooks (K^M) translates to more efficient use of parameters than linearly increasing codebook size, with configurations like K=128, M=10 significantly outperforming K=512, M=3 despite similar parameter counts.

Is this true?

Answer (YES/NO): YES